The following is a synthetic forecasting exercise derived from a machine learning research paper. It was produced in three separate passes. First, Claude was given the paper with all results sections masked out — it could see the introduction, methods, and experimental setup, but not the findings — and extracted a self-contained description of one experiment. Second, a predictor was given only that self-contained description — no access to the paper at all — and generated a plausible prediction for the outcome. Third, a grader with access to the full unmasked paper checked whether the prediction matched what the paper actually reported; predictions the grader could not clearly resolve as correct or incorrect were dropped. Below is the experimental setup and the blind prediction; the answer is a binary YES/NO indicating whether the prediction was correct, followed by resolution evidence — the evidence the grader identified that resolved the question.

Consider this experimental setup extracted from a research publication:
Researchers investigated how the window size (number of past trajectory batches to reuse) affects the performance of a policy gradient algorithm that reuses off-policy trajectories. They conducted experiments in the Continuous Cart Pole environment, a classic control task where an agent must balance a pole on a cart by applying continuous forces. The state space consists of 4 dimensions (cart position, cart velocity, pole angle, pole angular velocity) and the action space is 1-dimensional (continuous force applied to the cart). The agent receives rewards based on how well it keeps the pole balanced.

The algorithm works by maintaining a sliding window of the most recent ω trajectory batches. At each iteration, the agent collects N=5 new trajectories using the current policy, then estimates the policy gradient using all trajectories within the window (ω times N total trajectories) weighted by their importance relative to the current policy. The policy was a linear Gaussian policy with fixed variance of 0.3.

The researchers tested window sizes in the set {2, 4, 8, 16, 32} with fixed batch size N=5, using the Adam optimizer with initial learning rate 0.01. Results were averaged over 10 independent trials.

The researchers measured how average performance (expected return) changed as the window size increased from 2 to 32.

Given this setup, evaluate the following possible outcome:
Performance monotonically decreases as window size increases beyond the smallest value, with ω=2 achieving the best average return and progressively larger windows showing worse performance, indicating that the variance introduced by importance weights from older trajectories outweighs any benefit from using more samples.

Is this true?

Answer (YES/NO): NO